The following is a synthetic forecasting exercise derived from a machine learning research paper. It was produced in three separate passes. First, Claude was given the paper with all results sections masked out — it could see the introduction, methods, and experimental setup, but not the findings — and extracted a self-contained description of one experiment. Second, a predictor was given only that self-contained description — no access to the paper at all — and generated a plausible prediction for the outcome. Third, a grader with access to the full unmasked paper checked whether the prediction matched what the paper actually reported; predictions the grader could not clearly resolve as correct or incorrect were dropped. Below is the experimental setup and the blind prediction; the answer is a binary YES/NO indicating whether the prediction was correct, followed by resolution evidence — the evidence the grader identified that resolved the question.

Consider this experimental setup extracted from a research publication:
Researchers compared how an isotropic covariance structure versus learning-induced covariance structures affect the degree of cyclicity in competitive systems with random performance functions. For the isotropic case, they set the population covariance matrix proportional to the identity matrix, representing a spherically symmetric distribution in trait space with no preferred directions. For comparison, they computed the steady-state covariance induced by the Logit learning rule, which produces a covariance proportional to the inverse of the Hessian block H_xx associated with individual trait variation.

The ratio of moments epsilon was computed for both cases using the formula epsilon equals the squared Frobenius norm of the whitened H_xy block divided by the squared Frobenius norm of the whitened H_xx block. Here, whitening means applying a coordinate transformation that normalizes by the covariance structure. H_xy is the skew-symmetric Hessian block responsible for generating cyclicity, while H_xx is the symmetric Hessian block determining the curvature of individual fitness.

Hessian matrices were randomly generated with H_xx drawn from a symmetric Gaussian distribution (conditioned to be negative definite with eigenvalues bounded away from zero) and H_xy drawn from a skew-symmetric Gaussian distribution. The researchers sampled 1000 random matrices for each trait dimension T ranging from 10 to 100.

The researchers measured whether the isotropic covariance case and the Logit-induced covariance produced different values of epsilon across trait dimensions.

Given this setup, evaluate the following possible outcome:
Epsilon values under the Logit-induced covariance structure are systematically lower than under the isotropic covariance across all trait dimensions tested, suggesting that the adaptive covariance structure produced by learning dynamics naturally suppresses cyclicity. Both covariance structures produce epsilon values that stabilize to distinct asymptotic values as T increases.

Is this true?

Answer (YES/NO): NO